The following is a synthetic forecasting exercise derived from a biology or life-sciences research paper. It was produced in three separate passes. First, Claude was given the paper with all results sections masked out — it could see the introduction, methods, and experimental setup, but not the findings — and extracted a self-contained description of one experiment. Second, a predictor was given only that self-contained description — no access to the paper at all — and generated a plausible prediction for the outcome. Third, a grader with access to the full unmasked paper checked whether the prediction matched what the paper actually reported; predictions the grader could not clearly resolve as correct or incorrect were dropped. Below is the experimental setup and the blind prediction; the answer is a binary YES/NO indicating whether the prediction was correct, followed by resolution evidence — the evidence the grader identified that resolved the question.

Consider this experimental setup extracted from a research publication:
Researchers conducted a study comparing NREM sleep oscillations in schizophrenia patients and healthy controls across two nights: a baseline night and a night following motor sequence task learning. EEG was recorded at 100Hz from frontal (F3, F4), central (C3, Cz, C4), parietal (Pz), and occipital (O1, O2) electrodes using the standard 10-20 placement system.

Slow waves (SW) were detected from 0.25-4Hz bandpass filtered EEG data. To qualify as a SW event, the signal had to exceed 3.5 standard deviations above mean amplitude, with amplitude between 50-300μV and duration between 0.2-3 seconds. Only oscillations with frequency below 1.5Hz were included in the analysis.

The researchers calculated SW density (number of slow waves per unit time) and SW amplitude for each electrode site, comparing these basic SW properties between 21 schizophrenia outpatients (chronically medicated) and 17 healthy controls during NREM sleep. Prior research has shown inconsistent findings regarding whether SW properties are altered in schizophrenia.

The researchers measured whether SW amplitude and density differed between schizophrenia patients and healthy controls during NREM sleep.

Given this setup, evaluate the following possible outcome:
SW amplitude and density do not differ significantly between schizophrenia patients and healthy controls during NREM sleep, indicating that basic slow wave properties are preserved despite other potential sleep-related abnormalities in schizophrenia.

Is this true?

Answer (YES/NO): YES